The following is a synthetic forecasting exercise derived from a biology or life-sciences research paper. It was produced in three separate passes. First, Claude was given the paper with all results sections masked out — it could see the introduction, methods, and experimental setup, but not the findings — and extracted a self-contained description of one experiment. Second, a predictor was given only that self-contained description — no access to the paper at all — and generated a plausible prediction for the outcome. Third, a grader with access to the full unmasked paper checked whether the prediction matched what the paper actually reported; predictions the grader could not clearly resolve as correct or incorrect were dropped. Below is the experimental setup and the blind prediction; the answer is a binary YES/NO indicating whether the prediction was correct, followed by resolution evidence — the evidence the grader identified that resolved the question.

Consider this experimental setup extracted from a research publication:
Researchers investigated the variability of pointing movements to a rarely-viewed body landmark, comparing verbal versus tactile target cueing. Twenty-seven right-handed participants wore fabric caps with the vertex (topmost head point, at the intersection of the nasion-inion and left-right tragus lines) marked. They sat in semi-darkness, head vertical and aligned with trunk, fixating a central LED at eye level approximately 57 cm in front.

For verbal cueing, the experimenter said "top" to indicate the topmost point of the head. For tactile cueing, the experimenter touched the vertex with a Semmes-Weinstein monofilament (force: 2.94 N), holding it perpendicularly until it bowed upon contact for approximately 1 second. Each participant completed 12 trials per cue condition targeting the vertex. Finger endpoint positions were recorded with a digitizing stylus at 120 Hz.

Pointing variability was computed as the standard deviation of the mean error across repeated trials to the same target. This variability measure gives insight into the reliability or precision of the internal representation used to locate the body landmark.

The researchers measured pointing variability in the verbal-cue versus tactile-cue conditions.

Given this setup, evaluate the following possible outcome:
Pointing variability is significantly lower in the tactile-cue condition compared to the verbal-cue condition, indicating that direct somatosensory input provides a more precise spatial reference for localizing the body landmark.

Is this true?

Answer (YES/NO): YES